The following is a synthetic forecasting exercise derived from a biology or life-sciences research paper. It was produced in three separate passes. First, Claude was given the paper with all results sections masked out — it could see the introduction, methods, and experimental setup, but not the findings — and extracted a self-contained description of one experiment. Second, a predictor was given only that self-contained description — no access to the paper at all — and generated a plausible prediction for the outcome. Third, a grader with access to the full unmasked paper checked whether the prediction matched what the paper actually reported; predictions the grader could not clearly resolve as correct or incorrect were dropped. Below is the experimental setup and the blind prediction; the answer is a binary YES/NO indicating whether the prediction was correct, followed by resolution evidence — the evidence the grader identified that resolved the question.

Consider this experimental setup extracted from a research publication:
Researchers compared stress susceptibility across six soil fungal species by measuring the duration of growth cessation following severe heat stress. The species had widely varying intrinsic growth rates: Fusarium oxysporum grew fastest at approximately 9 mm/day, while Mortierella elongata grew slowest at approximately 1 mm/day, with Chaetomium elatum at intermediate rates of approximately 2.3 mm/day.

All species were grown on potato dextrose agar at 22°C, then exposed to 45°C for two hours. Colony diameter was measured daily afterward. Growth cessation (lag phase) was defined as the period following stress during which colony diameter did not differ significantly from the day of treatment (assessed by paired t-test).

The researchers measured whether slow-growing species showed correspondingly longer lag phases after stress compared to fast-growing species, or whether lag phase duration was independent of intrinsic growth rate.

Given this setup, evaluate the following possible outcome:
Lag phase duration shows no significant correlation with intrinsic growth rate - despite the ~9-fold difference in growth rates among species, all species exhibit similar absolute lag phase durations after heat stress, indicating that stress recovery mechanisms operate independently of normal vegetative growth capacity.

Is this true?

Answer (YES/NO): NO